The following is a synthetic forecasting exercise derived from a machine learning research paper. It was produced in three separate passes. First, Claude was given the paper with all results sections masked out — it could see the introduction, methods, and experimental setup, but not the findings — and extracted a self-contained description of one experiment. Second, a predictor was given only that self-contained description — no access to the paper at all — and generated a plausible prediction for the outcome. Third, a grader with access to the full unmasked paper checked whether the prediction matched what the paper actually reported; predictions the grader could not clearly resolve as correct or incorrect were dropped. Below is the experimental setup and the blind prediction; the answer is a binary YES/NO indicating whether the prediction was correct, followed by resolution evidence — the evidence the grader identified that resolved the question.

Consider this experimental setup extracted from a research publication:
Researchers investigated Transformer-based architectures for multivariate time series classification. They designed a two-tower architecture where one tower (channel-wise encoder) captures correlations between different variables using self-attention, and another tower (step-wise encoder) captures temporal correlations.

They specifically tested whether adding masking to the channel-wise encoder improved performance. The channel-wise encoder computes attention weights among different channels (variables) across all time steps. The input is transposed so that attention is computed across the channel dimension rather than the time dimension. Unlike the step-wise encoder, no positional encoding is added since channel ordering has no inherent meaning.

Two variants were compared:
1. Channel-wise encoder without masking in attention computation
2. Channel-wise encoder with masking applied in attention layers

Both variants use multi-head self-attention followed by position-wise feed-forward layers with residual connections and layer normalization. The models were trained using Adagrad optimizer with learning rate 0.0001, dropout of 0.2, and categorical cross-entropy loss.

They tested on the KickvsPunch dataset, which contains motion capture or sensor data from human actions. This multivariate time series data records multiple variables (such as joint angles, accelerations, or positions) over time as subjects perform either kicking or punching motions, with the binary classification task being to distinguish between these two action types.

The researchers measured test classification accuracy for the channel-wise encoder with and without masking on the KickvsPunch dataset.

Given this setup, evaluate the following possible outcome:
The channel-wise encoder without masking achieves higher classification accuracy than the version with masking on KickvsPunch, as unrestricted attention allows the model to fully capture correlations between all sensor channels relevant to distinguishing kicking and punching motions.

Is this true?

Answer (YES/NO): NO